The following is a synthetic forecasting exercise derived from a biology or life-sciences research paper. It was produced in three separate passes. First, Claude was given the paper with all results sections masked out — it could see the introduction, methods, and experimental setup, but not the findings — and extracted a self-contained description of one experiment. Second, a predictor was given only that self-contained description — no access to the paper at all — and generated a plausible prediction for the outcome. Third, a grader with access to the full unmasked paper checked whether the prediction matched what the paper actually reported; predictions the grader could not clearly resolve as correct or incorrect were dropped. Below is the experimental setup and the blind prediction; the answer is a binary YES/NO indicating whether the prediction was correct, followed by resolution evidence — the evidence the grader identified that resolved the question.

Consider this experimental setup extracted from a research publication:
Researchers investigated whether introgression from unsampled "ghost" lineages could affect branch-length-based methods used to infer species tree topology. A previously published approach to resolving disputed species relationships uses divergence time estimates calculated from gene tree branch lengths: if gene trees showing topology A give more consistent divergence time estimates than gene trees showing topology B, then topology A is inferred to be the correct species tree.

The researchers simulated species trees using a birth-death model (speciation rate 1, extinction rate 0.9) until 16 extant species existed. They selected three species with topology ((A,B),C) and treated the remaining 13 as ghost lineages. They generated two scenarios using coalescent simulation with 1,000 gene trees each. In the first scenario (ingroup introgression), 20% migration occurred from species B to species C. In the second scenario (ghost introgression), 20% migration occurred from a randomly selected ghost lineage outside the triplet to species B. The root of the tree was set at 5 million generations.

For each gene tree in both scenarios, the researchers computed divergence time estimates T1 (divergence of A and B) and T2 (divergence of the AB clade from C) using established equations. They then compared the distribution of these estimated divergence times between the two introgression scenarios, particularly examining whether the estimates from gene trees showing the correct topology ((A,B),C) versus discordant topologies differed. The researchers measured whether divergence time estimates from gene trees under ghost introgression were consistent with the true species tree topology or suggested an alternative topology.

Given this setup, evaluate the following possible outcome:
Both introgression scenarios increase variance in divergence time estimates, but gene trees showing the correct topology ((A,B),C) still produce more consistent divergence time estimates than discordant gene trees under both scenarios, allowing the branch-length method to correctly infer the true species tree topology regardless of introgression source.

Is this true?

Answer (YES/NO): NO